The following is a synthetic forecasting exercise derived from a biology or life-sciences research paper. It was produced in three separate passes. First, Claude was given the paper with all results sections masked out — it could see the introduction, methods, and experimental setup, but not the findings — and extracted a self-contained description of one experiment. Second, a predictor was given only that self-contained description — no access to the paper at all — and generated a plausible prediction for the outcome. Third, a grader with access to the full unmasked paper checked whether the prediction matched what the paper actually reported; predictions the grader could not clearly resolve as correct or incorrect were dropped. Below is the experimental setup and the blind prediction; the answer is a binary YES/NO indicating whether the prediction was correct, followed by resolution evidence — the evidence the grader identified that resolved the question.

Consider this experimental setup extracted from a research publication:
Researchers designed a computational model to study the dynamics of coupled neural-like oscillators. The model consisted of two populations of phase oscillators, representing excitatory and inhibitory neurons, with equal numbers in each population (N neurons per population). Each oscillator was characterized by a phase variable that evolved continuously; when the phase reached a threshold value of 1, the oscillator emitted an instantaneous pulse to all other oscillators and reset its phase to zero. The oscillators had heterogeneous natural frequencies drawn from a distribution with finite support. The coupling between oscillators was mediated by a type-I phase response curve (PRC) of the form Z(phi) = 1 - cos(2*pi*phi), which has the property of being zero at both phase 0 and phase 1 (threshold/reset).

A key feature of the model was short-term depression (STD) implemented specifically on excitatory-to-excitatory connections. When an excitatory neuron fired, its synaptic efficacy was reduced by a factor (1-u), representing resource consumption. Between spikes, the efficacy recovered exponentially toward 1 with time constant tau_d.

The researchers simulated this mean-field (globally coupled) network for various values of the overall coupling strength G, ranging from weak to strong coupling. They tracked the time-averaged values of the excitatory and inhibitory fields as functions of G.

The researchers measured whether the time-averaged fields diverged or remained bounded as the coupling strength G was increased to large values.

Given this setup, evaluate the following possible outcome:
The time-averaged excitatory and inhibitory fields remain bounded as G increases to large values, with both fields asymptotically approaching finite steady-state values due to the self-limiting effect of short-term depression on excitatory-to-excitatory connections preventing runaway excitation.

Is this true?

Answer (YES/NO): NO